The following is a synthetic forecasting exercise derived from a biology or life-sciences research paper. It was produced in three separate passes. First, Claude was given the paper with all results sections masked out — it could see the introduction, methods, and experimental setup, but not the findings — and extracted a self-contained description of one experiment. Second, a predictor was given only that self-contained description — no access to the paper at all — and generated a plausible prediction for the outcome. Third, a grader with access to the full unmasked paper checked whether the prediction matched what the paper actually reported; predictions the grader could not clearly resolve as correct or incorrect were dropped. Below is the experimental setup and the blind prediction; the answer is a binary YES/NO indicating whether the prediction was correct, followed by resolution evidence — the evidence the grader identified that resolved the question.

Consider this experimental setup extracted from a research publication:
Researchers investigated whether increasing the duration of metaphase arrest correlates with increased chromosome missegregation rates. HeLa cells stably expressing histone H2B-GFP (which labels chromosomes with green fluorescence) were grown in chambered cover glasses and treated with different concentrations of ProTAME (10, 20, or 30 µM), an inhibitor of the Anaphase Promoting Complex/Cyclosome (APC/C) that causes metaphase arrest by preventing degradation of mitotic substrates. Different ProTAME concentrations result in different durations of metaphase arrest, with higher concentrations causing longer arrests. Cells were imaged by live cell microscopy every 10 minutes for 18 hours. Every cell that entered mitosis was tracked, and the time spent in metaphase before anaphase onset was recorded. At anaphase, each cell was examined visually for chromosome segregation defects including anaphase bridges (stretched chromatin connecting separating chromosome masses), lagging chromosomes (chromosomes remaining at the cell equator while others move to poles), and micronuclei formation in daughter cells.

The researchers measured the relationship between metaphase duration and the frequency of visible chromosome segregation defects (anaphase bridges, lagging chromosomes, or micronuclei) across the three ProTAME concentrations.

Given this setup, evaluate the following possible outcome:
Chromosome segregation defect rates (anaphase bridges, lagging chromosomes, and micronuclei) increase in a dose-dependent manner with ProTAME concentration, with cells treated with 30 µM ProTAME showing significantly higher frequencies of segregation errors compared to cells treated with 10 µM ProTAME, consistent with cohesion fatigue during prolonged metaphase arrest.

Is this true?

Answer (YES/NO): NO